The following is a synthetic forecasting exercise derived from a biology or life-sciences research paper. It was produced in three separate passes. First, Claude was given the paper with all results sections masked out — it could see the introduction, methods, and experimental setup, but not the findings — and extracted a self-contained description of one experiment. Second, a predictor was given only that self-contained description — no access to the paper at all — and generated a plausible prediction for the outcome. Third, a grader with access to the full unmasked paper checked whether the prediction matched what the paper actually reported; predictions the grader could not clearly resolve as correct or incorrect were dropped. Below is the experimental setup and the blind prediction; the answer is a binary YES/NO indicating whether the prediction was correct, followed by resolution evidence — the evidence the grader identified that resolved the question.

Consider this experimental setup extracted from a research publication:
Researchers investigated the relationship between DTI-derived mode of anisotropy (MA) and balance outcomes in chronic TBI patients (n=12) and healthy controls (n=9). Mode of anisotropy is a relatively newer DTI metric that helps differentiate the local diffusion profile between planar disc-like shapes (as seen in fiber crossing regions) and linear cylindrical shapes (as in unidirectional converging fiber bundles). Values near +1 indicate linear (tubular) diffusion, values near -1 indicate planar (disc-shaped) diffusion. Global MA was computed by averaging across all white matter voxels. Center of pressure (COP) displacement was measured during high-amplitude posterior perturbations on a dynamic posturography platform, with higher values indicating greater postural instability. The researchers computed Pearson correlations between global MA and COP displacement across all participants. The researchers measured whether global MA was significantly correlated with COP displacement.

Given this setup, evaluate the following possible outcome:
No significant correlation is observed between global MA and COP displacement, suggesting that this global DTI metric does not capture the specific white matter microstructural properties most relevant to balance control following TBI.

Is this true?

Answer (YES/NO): YES